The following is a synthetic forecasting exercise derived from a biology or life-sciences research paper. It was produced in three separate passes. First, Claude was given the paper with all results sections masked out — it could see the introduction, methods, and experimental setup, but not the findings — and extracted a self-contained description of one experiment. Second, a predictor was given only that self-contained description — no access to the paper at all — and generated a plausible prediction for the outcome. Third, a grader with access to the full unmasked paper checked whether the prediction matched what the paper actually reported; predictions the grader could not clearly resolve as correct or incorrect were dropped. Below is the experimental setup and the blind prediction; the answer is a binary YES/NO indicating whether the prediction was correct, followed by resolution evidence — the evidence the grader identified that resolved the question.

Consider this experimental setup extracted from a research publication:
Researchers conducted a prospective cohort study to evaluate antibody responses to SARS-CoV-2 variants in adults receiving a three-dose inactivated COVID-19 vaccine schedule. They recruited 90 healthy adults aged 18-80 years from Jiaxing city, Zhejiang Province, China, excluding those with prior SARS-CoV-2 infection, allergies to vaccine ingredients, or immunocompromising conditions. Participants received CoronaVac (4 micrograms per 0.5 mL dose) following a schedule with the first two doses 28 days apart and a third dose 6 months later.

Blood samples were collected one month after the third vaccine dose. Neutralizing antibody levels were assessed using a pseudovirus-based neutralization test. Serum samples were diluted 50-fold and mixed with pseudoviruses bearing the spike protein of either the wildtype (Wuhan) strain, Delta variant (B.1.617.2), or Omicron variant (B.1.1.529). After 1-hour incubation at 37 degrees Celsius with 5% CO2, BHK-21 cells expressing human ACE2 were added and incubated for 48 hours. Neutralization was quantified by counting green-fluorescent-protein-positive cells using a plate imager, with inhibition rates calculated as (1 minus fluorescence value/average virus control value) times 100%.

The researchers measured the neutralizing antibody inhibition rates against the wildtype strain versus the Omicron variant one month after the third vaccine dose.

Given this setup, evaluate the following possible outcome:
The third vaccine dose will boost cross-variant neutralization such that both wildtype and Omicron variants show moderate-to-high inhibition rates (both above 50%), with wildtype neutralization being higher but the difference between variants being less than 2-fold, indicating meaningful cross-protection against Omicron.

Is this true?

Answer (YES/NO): NO